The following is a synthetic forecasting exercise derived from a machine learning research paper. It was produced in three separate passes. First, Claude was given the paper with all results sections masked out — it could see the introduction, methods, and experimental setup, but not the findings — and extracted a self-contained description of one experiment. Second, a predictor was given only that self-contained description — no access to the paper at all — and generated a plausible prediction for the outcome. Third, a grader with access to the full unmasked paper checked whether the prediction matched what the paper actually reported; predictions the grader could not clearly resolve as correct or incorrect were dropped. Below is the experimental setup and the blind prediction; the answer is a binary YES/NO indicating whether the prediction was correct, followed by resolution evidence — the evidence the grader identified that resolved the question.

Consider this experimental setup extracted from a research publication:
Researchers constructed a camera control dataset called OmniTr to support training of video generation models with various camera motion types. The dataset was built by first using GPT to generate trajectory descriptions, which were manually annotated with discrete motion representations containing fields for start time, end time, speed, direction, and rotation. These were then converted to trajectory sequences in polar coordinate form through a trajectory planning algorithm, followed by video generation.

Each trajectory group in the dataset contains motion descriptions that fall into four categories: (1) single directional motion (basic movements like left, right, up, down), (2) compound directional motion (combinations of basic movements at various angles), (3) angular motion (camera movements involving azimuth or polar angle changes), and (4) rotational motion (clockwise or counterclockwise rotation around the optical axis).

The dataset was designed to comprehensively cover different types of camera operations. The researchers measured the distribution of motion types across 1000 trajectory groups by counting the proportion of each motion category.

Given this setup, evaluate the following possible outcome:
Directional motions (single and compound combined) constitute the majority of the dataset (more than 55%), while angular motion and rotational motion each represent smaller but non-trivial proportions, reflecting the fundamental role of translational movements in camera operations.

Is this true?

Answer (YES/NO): NO